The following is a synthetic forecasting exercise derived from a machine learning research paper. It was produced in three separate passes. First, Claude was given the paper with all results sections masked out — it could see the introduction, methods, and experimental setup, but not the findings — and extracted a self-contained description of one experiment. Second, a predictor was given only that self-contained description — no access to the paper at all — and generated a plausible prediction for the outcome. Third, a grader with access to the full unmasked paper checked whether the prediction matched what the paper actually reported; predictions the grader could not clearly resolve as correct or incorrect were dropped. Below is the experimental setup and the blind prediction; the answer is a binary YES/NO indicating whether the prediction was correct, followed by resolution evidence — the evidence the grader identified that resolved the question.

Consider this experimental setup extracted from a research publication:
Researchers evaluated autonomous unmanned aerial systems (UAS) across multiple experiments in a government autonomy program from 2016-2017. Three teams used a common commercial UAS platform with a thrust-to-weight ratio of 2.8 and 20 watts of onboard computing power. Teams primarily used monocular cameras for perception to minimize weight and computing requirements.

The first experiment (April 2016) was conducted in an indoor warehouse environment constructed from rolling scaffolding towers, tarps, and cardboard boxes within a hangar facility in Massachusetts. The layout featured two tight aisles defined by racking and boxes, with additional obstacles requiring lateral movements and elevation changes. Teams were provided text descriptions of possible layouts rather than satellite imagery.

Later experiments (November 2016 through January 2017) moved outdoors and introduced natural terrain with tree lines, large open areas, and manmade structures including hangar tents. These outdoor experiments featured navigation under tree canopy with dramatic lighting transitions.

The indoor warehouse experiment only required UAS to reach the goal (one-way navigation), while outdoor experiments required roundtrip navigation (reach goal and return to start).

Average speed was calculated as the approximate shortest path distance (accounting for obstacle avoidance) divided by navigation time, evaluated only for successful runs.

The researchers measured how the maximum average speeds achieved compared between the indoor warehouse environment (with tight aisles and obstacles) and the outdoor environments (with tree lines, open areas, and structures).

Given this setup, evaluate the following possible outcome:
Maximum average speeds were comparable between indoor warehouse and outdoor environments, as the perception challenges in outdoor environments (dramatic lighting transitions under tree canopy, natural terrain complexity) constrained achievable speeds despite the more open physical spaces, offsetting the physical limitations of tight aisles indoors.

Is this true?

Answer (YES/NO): NO